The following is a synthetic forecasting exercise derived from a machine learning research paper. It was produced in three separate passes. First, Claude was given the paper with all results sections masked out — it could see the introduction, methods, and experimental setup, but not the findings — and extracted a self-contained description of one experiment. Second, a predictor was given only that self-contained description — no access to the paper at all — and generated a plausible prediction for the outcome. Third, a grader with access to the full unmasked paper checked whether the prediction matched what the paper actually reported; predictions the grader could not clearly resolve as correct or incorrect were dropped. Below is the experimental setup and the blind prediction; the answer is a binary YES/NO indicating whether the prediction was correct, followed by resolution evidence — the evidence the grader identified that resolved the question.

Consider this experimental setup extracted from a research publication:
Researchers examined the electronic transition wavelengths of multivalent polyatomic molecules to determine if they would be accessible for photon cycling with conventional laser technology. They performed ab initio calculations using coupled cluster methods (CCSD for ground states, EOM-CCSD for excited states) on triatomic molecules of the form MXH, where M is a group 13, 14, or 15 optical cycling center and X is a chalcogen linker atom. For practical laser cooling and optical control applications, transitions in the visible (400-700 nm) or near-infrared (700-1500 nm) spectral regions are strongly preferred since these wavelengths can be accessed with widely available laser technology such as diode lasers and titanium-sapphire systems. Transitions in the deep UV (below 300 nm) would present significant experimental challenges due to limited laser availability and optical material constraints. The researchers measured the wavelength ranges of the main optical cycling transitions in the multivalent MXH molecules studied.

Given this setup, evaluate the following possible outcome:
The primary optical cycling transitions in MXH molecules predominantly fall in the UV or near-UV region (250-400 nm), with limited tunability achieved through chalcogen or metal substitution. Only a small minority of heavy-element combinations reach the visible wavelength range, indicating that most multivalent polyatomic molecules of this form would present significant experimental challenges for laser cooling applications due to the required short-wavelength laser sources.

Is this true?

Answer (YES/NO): NO